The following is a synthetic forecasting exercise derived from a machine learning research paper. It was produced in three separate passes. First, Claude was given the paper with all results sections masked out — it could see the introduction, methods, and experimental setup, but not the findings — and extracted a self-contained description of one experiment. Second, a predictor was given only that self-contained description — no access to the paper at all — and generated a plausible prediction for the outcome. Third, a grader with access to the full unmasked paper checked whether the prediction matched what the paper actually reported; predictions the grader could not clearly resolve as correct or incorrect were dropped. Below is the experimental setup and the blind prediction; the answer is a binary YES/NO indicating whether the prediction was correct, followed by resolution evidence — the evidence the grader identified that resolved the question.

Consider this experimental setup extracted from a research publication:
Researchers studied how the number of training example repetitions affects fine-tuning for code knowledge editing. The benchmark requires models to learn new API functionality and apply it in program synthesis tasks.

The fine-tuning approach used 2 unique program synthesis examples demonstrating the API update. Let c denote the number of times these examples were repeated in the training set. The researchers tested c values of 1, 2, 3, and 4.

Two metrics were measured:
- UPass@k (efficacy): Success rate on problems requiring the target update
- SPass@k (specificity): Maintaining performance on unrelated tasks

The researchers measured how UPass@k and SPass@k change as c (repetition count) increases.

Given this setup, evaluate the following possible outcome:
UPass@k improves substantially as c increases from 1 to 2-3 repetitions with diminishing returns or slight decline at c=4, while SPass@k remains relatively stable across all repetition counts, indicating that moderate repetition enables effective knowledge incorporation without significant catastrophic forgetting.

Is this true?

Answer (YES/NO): NO